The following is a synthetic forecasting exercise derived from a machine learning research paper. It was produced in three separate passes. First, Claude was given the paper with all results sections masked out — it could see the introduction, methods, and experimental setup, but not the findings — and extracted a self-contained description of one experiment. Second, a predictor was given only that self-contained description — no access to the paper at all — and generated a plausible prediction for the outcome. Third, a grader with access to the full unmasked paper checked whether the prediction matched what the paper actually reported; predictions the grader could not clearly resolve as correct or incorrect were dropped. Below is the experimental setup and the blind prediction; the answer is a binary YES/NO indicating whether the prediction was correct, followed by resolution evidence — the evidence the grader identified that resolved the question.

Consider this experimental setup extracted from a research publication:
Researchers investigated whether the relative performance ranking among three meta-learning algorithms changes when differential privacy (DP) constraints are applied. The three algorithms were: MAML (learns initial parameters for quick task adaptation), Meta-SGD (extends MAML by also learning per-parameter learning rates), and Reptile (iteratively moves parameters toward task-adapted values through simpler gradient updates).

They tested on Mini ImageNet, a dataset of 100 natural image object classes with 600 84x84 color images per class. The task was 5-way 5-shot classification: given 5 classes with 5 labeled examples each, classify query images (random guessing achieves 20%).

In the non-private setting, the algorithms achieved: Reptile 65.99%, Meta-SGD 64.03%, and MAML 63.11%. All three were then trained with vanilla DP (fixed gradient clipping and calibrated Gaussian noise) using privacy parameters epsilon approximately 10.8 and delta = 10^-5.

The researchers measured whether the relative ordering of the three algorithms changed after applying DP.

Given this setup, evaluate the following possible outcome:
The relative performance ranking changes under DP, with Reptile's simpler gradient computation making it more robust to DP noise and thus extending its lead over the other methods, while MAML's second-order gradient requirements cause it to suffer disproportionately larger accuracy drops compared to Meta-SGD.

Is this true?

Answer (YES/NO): NO